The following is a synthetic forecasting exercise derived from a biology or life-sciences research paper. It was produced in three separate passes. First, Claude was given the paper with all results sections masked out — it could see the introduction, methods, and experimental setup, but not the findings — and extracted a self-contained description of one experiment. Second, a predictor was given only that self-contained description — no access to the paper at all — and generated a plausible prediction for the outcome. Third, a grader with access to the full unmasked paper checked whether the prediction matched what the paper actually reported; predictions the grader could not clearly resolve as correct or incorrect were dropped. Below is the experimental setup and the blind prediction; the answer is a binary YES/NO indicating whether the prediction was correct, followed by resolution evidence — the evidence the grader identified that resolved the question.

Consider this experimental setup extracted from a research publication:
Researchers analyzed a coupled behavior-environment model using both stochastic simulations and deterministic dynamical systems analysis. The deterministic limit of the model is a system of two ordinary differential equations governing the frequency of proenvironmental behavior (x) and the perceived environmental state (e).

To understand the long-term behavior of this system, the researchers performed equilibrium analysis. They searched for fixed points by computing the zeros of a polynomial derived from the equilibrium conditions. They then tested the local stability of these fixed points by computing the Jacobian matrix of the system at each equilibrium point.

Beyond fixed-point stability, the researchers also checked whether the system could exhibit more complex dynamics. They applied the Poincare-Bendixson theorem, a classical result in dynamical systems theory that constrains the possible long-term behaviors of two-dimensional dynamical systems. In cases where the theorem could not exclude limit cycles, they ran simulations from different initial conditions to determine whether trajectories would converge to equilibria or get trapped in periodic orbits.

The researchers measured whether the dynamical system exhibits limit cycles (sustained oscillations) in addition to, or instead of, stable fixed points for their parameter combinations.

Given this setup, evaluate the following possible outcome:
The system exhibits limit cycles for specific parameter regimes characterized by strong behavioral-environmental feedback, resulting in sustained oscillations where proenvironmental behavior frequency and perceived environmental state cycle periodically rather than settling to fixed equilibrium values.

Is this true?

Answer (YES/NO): YES